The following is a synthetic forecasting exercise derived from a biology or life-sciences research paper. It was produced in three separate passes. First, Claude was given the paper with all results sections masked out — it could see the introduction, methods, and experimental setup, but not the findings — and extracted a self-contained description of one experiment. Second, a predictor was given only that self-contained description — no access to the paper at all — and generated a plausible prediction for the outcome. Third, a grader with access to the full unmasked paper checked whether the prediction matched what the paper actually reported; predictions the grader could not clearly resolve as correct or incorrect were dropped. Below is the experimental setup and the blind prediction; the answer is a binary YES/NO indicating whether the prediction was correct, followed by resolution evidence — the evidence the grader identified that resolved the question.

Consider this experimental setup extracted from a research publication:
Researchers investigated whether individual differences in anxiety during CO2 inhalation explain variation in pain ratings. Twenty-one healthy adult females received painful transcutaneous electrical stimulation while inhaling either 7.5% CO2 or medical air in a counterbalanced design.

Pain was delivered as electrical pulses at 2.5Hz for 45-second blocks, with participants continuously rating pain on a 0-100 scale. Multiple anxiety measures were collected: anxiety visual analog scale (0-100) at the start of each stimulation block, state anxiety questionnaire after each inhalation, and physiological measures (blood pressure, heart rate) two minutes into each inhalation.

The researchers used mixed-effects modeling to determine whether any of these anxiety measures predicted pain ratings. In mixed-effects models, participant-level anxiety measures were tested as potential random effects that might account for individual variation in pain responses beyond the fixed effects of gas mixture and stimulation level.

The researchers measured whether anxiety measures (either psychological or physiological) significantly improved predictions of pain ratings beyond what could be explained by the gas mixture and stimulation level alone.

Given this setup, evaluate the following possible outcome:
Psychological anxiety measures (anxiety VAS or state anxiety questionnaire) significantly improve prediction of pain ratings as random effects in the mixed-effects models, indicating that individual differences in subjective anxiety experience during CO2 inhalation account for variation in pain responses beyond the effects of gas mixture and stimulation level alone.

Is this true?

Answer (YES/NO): YES